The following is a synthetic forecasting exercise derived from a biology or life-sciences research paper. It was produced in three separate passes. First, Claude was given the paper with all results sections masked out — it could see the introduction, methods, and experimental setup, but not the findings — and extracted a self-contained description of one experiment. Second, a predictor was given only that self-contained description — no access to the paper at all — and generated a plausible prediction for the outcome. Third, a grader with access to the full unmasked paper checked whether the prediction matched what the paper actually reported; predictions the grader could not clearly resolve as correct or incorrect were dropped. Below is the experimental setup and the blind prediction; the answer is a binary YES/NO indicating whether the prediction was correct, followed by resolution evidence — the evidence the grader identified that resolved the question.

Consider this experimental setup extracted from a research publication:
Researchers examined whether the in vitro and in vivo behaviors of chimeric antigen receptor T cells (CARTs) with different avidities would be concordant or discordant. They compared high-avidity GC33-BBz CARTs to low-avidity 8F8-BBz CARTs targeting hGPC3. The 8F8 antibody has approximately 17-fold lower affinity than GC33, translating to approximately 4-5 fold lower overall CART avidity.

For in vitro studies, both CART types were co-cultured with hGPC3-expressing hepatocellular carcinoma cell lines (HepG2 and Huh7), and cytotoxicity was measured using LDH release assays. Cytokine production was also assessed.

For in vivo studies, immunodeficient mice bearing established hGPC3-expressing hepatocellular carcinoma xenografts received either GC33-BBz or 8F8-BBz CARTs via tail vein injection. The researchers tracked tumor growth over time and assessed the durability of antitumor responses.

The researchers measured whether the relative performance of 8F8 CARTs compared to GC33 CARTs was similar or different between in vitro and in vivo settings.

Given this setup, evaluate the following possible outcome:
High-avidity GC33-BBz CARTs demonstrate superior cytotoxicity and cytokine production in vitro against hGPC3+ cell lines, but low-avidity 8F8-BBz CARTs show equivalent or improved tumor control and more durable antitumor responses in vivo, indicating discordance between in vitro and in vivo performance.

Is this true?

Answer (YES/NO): NO